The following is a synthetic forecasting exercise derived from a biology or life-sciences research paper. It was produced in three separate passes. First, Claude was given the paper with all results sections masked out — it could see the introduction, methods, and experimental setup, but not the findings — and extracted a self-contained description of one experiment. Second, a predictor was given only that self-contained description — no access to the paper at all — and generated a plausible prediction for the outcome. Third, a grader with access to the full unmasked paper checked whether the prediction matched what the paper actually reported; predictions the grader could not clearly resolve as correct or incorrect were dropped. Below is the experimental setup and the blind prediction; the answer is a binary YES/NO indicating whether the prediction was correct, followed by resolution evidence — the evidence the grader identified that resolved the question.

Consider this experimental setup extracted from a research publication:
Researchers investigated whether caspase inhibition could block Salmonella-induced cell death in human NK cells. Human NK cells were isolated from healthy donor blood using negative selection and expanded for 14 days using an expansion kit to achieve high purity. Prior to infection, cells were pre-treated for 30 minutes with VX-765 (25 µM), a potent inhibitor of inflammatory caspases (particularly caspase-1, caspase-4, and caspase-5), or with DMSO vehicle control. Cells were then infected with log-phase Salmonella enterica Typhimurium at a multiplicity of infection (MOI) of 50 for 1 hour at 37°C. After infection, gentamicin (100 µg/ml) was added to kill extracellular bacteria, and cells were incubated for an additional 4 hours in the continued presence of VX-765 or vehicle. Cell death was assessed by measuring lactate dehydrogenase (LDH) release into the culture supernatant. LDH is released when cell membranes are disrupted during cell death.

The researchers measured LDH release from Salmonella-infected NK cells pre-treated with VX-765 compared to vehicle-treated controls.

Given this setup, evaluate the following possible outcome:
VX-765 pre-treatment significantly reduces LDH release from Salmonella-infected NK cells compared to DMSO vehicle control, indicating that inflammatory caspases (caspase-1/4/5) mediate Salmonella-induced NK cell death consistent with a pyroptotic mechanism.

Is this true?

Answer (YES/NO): YES